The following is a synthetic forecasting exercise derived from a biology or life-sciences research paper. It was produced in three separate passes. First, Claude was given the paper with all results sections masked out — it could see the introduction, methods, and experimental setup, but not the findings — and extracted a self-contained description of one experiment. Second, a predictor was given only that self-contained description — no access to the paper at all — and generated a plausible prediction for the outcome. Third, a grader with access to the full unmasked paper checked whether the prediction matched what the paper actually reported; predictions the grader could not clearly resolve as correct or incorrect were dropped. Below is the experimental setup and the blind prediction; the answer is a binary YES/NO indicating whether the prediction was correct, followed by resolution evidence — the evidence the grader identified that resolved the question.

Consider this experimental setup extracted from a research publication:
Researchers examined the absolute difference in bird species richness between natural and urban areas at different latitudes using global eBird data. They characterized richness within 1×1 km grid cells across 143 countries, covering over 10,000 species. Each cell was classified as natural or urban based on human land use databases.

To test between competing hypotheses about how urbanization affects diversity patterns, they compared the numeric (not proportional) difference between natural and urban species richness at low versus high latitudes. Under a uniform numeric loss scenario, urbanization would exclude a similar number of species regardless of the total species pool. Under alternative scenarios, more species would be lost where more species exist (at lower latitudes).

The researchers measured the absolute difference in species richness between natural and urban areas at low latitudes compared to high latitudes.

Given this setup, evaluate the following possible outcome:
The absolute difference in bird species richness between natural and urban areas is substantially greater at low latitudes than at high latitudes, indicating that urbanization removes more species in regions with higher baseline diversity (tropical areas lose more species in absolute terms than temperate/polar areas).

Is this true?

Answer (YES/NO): YES